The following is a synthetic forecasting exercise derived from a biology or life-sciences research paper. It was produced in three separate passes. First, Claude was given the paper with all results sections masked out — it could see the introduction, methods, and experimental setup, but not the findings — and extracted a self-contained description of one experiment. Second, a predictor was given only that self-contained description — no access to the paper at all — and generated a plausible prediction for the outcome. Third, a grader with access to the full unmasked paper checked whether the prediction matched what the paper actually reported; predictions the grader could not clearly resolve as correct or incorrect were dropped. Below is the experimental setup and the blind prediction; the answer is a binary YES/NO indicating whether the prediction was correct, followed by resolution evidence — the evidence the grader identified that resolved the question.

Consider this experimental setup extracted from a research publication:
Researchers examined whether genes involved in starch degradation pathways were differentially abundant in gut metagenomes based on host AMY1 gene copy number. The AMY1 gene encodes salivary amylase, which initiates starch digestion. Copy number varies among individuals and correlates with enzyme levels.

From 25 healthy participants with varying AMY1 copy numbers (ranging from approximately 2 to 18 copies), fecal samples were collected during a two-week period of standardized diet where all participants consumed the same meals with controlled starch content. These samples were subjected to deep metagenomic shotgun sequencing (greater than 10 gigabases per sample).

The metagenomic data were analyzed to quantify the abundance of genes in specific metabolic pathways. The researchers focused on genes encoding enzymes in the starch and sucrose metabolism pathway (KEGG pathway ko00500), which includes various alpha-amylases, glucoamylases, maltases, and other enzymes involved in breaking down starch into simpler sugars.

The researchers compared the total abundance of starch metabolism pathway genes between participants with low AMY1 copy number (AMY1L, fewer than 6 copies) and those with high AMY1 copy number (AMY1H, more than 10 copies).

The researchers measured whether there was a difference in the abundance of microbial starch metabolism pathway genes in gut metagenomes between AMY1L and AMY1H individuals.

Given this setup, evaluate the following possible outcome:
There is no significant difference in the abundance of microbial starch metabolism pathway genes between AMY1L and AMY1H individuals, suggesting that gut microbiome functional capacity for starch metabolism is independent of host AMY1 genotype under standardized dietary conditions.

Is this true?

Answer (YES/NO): NO